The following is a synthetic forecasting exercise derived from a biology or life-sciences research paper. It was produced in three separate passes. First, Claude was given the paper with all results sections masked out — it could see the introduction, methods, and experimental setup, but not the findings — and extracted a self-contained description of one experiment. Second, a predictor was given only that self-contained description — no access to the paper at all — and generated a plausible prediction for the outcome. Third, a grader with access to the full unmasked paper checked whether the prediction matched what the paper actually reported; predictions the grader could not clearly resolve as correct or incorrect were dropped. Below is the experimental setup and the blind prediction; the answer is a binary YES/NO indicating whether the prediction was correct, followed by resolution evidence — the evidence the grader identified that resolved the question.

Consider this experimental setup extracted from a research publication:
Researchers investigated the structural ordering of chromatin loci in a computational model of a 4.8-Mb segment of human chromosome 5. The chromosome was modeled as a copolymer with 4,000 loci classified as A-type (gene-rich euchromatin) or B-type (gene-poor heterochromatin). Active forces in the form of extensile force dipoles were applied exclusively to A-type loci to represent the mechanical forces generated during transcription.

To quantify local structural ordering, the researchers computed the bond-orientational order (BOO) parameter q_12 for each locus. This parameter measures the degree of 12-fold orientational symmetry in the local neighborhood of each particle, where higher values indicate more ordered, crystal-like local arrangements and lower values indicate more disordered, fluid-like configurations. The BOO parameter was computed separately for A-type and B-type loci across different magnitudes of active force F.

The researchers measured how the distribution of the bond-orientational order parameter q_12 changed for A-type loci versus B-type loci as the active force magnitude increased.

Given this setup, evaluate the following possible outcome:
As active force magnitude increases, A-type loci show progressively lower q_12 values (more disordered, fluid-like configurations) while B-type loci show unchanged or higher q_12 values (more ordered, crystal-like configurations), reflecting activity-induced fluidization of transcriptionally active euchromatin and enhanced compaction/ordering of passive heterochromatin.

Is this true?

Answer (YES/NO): NO